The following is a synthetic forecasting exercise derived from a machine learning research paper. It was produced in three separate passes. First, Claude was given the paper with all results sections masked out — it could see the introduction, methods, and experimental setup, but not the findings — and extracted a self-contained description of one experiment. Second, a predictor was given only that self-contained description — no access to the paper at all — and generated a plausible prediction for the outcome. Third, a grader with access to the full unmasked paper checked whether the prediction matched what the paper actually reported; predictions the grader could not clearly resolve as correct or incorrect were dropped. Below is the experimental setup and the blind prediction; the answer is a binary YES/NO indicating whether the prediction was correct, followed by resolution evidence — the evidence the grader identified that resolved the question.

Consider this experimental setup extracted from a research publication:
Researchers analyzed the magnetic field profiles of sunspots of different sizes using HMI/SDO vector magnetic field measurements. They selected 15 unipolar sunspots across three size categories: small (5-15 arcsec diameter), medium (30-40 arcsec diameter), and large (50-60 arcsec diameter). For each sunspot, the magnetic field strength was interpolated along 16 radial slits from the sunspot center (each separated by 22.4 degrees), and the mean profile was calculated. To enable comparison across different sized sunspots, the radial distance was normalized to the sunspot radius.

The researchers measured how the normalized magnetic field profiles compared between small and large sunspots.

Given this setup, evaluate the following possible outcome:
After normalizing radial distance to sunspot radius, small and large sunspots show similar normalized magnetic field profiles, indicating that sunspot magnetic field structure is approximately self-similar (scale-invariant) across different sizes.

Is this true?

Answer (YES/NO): NO